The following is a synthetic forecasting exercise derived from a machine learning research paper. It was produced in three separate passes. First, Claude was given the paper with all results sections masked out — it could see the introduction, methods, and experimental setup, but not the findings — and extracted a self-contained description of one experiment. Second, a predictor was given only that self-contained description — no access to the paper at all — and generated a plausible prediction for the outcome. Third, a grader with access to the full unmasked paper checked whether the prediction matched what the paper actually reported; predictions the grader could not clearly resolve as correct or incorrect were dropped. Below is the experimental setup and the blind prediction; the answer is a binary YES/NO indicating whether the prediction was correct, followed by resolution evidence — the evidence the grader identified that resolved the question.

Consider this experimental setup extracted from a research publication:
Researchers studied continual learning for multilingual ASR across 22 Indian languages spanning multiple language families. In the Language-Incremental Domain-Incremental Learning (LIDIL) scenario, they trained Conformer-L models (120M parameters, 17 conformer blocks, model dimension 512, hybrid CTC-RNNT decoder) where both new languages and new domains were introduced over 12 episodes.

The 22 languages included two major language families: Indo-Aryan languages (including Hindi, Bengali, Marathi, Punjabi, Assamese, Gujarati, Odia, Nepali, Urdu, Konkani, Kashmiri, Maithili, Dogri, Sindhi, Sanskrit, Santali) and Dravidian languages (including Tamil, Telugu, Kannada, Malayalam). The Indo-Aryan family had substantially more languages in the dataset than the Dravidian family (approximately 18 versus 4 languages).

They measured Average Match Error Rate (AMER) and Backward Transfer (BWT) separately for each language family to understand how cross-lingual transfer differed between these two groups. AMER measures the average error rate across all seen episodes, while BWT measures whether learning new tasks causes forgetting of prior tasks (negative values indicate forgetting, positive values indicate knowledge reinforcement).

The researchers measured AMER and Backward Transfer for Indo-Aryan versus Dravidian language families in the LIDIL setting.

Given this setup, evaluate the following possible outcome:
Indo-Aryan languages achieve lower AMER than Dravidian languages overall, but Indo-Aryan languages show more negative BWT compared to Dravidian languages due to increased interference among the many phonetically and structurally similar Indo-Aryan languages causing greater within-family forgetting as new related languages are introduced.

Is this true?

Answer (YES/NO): NO